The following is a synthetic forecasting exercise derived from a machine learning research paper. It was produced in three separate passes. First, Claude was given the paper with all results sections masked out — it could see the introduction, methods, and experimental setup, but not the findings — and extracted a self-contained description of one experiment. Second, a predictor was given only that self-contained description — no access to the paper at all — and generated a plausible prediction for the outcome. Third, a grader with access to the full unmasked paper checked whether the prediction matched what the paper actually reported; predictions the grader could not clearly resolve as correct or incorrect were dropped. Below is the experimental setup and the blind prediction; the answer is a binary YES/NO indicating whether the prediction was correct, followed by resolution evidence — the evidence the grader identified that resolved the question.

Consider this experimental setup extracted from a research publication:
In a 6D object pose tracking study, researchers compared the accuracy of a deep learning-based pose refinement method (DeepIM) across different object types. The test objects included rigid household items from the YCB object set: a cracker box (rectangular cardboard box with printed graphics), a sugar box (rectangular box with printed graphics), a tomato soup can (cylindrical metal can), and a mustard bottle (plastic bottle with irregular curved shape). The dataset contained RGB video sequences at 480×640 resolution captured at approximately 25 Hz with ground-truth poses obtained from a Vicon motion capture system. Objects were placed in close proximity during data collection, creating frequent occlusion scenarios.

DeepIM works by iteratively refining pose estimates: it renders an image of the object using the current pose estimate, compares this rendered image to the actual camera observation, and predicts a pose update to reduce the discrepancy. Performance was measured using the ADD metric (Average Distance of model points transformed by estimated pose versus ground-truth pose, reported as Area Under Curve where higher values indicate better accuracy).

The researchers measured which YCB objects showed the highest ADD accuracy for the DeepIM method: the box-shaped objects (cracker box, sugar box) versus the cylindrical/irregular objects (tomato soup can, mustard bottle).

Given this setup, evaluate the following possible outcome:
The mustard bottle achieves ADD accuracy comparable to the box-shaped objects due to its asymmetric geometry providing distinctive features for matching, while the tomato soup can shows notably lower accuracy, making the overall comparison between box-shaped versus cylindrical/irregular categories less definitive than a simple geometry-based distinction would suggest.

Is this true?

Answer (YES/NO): NO